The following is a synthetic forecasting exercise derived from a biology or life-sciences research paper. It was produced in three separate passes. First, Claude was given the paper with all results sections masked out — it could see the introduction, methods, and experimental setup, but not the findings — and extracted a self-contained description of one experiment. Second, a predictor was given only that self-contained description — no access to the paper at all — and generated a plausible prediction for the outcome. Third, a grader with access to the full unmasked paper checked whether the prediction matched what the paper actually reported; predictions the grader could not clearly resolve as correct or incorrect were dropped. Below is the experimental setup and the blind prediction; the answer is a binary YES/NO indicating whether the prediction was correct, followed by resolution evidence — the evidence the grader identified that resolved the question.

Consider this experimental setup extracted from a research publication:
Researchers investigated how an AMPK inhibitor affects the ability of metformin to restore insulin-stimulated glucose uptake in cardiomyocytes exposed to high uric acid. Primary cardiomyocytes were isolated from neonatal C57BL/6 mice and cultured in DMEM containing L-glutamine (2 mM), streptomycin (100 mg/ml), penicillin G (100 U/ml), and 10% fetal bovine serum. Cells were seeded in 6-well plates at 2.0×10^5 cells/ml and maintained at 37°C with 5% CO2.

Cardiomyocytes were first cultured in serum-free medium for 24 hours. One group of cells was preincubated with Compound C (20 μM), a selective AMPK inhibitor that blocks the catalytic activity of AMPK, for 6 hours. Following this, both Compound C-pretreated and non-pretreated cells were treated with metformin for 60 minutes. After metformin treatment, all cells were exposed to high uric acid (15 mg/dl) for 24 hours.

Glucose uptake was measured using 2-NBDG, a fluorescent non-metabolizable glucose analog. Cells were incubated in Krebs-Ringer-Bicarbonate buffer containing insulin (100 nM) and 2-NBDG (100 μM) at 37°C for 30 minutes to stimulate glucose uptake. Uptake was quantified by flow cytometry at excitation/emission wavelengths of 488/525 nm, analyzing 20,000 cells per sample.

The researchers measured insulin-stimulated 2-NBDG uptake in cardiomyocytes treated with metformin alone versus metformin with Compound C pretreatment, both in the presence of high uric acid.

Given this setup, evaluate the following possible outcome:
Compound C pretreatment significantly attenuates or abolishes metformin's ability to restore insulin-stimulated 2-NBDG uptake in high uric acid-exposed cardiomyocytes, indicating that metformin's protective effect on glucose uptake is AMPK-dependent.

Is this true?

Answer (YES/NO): YES